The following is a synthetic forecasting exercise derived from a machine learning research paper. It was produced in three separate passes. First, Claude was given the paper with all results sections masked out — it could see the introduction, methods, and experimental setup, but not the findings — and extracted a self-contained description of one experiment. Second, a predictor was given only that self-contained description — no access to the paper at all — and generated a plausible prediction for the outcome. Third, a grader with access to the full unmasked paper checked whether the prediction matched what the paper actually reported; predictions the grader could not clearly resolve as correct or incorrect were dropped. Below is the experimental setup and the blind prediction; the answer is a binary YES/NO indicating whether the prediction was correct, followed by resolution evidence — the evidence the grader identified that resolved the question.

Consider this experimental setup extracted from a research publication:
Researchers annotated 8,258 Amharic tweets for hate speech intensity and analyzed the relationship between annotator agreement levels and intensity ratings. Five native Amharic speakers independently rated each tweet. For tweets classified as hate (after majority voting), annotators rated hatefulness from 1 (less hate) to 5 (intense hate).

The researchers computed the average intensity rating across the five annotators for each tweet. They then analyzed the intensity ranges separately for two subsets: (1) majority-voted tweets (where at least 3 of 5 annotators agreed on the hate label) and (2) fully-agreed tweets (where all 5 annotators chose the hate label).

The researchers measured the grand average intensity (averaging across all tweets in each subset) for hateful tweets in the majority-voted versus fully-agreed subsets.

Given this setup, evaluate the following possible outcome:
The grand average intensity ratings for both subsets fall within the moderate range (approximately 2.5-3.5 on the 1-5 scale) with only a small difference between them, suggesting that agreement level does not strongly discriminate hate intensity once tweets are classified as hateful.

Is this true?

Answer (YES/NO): NO